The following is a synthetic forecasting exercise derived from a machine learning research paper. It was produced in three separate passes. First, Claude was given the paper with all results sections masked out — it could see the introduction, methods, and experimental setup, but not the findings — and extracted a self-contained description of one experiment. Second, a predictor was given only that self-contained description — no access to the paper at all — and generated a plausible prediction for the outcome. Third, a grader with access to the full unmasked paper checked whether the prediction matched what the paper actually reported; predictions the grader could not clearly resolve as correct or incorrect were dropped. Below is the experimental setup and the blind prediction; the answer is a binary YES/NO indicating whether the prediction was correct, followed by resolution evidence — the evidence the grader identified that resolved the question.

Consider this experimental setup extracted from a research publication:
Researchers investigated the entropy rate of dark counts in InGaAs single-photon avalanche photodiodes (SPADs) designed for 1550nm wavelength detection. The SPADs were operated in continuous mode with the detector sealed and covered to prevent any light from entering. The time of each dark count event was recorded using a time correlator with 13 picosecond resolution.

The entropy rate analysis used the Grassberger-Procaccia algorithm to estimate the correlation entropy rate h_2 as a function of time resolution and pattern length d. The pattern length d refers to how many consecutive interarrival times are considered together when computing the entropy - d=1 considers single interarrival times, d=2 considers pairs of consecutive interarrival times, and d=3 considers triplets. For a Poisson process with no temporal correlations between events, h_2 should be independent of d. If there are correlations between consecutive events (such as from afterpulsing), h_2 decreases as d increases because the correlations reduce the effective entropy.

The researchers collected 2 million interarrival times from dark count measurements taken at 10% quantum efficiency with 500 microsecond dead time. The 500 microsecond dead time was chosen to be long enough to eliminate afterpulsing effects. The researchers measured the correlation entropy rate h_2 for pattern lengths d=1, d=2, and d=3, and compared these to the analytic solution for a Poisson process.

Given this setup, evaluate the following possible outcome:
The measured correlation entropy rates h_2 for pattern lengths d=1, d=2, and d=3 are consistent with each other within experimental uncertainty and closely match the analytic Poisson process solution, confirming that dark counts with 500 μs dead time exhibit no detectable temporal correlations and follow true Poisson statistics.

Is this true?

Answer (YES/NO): YES